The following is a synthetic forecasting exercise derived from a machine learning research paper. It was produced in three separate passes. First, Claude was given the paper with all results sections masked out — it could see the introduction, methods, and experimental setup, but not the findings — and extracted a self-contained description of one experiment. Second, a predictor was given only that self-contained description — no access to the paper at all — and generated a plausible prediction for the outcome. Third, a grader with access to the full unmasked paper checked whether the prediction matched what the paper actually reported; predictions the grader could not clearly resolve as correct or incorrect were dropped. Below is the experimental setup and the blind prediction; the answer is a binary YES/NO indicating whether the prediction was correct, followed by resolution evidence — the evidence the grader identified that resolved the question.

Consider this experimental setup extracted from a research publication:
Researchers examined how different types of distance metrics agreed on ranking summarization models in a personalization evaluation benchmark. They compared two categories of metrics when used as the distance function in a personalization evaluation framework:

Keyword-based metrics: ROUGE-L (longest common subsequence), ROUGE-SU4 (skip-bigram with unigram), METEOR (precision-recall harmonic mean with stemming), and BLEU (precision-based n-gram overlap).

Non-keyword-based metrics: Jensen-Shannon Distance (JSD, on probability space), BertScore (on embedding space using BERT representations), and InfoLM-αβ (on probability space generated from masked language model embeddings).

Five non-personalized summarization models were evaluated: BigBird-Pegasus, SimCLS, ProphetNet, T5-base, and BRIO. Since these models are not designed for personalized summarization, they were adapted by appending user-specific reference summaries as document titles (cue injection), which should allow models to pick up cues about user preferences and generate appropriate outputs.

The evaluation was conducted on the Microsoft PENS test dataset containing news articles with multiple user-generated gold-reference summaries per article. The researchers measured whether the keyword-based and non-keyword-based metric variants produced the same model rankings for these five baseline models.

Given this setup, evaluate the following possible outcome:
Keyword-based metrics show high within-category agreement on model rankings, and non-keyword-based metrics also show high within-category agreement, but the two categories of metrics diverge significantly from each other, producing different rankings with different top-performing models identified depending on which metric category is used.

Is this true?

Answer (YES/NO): NO